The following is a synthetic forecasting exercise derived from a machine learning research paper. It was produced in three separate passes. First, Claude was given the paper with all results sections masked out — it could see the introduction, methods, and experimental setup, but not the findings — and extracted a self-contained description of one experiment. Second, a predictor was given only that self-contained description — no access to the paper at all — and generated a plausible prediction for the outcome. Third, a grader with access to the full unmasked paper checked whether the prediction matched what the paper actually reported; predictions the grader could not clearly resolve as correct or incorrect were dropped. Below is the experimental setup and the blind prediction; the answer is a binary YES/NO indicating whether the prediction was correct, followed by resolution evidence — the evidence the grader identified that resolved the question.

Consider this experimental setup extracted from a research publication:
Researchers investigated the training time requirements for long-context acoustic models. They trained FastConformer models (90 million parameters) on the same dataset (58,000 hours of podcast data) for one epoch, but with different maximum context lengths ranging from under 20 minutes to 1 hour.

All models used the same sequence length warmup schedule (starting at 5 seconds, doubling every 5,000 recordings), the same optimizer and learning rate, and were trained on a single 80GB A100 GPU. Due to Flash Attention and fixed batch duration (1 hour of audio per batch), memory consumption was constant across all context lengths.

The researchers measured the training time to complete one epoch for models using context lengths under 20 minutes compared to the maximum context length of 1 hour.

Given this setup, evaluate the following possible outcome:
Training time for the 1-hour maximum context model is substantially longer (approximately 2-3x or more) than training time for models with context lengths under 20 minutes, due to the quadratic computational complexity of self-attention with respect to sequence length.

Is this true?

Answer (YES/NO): YES